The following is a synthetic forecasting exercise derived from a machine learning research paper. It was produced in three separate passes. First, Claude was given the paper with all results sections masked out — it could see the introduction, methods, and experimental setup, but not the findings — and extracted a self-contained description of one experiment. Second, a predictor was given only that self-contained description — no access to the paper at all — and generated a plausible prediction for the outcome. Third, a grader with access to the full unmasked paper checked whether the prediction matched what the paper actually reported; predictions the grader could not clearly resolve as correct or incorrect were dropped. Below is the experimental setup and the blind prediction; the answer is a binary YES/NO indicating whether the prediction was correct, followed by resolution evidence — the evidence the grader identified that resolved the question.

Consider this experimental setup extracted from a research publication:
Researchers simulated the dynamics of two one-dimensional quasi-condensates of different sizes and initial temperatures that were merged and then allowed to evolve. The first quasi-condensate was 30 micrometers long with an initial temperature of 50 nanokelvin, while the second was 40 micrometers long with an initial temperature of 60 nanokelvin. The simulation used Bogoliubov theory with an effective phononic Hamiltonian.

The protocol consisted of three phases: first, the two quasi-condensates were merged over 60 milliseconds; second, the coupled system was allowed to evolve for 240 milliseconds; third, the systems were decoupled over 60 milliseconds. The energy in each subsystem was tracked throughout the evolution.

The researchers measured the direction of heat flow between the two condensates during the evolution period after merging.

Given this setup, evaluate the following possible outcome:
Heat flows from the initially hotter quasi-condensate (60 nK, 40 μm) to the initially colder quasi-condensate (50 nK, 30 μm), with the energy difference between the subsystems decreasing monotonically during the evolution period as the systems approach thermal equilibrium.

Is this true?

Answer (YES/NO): NO